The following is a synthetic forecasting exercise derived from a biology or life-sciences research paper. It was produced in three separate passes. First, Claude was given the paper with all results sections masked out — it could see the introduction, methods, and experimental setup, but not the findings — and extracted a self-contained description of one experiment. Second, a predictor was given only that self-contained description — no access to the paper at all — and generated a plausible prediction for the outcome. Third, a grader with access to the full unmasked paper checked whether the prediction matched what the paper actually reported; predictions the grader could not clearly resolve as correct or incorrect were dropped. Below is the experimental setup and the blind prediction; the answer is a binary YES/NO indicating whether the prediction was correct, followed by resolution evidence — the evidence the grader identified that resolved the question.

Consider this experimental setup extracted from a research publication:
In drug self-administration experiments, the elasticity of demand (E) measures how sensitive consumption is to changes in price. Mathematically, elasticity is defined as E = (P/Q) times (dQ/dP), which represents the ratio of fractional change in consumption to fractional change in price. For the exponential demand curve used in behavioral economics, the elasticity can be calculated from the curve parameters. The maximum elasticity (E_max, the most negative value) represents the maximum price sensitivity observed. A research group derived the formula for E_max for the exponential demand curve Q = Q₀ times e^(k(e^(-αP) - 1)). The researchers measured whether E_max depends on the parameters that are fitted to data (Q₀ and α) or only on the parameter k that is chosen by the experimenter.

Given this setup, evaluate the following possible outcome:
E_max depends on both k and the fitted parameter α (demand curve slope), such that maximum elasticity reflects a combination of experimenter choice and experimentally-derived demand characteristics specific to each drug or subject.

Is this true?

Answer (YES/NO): NO